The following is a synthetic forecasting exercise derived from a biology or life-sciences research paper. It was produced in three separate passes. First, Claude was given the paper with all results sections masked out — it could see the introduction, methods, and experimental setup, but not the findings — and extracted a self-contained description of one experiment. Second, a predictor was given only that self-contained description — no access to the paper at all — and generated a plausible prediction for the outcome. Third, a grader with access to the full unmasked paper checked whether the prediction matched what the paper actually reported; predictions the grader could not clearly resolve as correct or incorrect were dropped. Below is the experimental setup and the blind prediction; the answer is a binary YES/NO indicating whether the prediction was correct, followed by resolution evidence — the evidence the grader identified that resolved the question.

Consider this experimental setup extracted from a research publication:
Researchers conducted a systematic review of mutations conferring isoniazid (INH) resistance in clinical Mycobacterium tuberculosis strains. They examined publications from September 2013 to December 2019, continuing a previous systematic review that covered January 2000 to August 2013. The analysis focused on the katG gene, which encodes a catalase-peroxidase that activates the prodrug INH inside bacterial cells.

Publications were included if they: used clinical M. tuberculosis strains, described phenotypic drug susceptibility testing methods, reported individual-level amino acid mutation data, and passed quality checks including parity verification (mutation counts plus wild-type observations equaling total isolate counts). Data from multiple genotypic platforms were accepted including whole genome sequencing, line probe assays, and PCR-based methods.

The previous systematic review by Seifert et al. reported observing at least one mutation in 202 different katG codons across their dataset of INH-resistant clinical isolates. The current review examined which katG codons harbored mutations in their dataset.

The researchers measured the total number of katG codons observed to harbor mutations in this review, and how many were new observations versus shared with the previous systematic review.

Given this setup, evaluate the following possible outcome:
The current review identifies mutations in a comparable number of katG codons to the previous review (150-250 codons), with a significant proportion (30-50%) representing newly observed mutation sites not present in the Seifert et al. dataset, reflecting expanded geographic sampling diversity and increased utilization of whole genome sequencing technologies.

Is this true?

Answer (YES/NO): NO